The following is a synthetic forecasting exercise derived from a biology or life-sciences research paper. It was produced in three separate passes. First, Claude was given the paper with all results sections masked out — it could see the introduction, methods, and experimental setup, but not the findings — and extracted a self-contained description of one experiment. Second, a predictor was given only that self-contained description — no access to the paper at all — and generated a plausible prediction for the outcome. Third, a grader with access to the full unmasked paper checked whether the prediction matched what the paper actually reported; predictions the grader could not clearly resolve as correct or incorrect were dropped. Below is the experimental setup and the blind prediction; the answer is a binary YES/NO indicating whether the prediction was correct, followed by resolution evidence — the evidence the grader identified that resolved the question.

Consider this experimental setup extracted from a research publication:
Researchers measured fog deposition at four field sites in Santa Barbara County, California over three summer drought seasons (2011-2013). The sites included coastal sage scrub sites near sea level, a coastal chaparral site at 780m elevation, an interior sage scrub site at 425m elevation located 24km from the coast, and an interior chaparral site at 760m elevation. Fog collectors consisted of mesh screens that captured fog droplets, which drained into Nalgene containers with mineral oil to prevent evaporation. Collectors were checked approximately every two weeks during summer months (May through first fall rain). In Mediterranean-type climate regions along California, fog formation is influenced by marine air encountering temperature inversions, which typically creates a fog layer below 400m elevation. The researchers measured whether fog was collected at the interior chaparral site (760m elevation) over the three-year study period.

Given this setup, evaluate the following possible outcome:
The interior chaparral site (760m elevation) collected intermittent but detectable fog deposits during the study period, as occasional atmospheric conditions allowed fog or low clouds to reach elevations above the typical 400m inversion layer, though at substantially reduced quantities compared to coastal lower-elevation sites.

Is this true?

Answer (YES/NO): NO